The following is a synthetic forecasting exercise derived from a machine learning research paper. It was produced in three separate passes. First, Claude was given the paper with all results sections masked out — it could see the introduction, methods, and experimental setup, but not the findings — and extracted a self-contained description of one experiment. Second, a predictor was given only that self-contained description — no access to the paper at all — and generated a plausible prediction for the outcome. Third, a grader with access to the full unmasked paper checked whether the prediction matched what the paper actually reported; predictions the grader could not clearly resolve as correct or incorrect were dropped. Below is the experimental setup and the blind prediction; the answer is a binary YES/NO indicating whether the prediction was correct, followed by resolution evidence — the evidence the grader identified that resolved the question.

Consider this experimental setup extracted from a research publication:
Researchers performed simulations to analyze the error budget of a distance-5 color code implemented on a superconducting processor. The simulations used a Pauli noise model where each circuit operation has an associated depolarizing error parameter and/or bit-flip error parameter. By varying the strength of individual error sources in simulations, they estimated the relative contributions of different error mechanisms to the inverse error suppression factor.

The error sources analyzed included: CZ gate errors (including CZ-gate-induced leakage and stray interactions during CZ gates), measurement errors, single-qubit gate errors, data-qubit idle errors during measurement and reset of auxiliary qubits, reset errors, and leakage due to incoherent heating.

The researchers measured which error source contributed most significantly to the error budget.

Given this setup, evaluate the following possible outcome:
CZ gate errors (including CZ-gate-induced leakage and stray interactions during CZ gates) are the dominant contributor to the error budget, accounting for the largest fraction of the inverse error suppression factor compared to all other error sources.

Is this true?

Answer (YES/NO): YES